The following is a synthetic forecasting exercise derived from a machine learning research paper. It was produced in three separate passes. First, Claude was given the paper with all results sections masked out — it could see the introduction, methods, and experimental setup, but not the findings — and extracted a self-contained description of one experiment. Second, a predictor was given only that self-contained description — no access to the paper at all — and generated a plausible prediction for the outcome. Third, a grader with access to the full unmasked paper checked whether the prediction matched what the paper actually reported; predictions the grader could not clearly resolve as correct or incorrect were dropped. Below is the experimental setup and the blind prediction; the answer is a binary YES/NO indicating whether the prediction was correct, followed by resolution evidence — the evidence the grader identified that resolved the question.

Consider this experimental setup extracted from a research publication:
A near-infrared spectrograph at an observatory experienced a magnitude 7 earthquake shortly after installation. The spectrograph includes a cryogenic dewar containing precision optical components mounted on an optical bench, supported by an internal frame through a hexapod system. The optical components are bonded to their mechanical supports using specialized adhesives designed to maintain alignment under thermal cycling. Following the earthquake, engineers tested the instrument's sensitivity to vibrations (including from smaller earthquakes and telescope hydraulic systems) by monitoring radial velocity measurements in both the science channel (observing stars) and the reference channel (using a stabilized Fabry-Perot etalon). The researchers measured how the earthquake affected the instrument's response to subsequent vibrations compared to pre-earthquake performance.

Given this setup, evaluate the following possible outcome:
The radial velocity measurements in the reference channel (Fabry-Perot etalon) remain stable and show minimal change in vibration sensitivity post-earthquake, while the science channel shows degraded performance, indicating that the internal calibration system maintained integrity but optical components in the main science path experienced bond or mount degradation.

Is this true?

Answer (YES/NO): NO